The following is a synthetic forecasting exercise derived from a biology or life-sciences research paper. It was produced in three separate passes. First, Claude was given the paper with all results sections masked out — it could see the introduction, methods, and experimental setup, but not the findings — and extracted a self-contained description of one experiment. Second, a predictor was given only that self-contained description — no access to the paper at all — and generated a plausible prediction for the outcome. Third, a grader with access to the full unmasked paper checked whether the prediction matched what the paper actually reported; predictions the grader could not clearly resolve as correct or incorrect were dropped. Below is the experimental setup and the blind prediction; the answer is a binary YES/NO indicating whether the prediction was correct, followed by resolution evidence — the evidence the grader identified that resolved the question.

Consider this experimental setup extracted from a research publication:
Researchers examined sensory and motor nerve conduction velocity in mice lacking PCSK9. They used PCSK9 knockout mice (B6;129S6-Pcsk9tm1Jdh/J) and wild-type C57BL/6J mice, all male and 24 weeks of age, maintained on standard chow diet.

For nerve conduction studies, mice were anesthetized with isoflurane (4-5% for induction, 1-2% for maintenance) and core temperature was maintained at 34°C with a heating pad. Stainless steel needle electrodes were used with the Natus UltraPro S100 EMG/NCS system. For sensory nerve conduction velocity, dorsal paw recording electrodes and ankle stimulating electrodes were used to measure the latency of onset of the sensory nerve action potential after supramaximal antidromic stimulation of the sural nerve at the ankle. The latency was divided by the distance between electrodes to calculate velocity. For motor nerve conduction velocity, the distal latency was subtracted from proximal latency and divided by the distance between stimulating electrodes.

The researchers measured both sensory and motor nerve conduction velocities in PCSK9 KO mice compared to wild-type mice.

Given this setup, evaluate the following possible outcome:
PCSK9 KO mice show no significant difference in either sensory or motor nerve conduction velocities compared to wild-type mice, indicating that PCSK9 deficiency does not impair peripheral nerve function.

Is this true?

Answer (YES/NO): NO